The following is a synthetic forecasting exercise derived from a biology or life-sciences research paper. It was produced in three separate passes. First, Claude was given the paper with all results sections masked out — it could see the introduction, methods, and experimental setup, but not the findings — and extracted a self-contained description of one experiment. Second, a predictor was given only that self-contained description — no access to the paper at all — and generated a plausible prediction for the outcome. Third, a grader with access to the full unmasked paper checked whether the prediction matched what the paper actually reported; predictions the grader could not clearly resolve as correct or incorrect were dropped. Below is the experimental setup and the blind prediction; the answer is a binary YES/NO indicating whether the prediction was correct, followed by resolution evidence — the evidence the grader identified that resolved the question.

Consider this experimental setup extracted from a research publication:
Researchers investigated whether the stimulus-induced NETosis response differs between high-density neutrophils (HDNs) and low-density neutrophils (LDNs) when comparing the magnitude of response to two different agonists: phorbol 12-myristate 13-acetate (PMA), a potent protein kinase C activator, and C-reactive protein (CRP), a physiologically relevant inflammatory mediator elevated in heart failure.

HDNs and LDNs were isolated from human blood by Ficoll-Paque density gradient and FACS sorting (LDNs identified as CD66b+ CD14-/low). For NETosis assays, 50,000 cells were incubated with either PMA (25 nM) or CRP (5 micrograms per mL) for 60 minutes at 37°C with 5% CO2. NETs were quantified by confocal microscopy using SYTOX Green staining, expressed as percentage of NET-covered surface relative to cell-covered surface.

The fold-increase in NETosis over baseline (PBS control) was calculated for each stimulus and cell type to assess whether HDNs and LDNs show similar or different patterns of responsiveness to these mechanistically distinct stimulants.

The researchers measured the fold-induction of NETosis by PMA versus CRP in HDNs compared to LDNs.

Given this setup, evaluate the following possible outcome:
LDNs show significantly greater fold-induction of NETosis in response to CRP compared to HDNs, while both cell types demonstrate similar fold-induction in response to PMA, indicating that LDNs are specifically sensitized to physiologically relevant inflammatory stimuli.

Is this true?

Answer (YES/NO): NO